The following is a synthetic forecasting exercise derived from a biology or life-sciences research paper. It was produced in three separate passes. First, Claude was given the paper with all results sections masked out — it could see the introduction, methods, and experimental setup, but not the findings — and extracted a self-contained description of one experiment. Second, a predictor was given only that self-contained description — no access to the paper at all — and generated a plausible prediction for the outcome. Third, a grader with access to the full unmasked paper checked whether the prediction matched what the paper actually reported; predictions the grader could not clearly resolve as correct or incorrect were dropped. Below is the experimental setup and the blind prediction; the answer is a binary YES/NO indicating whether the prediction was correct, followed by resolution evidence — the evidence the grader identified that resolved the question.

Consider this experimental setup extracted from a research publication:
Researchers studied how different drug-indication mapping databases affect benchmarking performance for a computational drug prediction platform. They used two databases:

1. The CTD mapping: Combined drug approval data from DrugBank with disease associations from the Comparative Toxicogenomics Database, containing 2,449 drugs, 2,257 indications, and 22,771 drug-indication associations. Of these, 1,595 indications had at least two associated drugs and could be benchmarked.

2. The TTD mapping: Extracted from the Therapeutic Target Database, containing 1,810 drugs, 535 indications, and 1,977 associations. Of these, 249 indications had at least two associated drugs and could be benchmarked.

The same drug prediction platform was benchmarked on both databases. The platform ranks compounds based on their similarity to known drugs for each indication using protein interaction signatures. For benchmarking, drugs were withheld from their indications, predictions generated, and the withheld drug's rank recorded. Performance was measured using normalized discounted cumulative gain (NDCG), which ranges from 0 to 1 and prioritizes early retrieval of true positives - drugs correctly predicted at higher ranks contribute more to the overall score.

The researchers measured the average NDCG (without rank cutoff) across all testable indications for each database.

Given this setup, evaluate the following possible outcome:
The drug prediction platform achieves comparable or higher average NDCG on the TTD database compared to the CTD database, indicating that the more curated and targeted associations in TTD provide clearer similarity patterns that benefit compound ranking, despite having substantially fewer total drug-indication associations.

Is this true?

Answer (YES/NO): YES